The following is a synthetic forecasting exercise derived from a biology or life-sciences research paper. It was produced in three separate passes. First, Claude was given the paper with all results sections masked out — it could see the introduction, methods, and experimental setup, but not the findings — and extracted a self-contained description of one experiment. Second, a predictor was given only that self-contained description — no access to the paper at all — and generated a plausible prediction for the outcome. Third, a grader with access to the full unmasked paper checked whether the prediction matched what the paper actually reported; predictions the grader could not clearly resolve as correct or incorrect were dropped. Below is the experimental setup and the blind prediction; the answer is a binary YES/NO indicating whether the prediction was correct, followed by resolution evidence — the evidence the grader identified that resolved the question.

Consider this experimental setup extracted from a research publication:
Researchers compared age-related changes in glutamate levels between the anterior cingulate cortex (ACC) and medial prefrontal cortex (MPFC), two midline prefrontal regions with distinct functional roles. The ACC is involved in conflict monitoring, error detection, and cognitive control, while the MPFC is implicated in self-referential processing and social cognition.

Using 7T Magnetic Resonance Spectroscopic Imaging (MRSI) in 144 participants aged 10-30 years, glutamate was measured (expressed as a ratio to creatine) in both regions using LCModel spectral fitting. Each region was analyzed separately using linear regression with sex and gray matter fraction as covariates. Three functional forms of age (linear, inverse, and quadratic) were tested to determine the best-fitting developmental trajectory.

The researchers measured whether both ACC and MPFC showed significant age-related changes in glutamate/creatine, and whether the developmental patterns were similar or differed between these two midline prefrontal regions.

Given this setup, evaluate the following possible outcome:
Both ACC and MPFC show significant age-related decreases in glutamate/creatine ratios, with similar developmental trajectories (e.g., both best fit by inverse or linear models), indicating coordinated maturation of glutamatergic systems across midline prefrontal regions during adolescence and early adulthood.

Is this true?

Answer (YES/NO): NO